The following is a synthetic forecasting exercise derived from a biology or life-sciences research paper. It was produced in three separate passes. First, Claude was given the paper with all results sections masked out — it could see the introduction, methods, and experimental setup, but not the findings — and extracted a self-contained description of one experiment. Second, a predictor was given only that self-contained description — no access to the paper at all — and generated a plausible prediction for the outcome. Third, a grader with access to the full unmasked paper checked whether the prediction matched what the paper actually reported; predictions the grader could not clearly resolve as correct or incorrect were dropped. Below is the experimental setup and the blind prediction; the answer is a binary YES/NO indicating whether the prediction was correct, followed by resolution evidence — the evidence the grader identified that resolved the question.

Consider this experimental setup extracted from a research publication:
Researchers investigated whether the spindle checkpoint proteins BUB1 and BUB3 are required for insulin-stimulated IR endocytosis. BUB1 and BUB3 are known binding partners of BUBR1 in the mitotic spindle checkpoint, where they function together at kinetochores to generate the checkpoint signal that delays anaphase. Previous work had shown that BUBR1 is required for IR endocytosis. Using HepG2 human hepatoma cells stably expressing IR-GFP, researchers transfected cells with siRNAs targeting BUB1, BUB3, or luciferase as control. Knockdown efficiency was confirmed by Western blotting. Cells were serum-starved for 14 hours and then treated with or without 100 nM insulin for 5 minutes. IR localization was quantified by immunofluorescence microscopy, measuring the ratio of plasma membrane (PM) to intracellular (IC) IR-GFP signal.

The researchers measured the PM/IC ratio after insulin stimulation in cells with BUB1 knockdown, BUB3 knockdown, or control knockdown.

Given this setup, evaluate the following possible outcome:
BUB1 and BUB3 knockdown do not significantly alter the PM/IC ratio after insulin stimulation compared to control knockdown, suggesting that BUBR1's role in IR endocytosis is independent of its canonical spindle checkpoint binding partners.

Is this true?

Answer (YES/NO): YES